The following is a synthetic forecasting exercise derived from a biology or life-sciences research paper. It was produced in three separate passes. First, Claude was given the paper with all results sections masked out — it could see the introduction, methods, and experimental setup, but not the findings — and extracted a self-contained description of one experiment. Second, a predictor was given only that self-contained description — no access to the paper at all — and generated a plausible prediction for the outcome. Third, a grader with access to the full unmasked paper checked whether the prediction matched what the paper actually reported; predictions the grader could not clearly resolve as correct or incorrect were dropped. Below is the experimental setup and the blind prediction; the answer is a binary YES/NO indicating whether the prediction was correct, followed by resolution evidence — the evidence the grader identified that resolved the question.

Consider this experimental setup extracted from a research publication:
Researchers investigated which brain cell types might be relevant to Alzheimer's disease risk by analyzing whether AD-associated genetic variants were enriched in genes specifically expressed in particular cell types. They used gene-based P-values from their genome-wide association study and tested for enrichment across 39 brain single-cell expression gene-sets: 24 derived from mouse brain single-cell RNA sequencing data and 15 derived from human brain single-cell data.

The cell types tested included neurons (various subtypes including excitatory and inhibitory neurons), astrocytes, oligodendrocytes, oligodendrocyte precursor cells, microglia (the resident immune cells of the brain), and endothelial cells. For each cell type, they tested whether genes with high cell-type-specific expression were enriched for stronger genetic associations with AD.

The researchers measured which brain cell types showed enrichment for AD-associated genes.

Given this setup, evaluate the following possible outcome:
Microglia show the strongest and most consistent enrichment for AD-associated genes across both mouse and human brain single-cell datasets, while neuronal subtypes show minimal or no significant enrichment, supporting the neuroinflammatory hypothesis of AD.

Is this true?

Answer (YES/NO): YES